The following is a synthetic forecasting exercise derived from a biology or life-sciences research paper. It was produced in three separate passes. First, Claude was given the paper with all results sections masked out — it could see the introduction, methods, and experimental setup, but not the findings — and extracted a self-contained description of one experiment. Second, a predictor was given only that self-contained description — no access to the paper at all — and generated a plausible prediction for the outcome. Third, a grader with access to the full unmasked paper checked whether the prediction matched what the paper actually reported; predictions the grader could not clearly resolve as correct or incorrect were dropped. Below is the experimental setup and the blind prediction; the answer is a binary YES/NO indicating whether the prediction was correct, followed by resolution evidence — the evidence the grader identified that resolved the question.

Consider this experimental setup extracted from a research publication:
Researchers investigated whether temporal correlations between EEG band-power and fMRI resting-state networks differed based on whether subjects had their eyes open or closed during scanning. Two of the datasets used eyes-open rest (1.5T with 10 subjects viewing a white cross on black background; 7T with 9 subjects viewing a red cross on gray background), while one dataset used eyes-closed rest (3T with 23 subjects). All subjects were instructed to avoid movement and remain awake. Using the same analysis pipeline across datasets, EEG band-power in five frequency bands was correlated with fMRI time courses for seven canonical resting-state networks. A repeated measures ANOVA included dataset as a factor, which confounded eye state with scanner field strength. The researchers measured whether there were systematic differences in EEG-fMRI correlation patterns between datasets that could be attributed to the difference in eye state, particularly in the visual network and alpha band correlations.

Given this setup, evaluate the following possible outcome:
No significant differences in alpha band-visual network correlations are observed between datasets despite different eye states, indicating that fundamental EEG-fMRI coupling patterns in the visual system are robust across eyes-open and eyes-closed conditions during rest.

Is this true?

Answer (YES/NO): NO